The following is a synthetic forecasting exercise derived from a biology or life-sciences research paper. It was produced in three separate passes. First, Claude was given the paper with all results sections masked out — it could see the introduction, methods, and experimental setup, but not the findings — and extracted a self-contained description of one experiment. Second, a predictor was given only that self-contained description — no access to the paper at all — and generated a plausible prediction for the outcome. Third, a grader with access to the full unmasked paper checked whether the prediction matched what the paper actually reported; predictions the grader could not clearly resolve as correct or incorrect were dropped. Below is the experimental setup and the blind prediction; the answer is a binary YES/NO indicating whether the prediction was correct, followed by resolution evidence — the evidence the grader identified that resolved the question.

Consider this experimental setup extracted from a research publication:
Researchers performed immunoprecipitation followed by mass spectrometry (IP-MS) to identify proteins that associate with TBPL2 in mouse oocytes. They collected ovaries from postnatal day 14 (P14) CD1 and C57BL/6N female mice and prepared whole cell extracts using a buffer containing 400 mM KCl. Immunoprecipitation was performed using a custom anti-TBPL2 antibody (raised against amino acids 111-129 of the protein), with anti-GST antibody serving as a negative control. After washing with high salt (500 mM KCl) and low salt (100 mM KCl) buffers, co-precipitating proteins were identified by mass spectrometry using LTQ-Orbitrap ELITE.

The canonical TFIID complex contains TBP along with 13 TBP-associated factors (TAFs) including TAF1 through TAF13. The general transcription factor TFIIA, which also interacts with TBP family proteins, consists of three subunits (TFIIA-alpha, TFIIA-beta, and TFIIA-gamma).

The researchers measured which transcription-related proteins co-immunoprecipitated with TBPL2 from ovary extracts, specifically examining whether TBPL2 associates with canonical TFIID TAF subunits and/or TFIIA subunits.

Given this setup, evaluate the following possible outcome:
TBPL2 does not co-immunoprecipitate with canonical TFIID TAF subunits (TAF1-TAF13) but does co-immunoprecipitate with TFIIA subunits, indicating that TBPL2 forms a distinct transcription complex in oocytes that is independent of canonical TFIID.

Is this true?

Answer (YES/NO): YES